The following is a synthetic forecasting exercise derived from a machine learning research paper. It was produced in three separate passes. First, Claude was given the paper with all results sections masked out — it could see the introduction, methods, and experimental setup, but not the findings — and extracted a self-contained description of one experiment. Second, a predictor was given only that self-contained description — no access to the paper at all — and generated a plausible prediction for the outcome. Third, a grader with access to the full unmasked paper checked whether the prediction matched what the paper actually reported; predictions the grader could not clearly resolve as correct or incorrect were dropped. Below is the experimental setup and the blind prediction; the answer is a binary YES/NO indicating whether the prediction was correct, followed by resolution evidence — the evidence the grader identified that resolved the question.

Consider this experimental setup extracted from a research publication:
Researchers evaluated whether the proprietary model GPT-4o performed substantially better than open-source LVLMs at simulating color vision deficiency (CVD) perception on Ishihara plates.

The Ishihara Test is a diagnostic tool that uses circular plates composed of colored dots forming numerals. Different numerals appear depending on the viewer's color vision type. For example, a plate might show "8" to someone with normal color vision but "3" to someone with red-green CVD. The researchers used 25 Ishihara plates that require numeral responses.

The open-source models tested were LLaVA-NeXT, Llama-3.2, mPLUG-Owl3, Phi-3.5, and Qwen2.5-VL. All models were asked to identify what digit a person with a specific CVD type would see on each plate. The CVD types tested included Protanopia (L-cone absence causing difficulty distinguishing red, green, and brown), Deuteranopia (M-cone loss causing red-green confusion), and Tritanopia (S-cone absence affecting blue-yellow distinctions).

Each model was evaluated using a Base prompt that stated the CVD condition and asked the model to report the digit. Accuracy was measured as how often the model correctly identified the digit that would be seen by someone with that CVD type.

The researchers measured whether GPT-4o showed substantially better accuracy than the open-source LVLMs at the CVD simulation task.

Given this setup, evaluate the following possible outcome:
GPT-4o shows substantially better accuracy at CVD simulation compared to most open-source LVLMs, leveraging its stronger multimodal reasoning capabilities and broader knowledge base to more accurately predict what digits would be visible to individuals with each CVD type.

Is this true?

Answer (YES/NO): NO